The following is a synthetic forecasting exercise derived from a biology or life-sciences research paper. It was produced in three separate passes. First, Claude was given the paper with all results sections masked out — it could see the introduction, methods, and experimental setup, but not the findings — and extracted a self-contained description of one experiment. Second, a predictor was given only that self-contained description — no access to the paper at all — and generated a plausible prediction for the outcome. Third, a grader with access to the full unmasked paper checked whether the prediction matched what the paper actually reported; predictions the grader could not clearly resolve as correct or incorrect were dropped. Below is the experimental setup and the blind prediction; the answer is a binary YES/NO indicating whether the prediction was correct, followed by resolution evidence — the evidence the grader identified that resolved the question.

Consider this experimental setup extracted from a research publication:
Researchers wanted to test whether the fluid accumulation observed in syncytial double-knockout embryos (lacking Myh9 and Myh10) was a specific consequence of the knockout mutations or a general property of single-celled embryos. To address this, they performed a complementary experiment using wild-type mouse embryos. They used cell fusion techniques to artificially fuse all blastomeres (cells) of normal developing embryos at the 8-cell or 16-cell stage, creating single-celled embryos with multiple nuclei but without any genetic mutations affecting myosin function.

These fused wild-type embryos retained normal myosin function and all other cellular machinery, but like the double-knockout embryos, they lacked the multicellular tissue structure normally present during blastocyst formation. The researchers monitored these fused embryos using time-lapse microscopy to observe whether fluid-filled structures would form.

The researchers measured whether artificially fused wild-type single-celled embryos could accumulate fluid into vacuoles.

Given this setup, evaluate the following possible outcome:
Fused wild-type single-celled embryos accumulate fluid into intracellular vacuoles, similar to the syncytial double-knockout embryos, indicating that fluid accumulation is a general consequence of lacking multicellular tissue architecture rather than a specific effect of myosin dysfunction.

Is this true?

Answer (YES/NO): YES